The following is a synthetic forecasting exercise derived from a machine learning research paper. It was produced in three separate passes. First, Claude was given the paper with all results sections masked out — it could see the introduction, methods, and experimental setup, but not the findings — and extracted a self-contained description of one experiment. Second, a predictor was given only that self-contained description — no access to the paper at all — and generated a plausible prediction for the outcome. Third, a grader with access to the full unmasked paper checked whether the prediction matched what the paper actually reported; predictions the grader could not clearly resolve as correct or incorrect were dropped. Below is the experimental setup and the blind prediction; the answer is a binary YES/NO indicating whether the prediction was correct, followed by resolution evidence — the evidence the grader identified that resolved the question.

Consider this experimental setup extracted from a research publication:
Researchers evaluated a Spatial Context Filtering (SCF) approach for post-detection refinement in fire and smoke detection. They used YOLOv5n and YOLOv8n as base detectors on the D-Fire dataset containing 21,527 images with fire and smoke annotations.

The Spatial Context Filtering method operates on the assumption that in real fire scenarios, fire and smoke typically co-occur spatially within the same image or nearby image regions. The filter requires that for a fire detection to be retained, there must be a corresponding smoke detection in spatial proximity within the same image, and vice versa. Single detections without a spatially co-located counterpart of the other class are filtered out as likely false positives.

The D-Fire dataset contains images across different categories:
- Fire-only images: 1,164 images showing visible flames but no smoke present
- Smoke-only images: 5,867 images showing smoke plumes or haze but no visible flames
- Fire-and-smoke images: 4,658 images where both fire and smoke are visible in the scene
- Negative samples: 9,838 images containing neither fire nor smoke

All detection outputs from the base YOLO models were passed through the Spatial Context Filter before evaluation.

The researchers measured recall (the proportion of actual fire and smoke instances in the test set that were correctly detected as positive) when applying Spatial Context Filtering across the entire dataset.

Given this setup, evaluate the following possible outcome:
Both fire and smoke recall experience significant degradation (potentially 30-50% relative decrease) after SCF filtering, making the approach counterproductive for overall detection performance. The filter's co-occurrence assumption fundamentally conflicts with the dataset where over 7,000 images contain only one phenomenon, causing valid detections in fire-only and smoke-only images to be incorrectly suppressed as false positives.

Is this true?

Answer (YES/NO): NO